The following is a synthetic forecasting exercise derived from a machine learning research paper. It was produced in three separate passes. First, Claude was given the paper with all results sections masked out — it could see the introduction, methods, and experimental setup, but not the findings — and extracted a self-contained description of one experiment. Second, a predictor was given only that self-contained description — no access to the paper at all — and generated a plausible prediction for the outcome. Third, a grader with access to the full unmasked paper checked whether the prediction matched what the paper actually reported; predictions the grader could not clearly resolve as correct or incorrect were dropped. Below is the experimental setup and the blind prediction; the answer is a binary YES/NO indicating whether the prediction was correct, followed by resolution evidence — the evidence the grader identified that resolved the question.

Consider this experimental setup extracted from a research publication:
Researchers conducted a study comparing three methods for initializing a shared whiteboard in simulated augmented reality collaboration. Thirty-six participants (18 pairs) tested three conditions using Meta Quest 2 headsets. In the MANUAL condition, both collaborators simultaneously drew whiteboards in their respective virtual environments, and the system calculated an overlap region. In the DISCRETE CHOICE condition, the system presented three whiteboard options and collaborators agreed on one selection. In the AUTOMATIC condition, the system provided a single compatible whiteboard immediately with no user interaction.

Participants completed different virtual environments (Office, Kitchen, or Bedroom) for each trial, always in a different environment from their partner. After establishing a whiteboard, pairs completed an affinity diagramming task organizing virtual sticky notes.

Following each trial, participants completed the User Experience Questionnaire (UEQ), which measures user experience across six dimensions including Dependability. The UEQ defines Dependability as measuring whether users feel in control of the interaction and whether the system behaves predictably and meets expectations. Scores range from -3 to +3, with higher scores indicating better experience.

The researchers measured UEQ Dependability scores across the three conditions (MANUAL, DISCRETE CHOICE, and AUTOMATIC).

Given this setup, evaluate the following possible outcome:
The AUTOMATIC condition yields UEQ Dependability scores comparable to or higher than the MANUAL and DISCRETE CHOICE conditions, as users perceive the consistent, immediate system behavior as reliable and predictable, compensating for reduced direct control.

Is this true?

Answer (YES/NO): YES